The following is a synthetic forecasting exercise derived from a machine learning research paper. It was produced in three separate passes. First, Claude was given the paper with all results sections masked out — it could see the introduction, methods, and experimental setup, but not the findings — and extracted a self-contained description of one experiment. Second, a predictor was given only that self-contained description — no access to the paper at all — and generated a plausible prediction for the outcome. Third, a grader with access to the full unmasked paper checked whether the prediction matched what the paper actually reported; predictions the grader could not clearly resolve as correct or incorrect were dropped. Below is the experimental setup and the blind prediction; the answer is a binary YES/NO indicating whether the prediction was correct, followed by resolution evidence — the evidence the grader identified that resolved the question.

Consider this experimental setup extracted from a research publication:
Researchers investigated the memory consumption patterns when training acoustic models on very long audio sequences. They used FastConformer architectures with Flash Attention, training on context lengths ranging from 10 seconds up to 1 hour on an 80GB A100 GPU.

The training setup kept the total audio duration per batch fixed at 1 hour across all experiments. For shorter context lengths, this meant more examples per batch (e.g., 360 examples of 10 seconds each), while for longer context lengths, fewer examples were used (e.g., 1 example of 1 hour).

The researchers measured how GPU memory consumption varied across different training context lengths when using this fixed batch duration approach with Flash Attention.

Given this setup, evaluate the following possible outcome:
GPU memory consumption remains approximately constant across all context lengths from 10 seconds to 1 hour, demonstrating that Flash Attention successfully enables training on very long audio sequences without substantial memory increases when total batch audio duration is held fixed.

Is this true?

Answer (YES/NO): YES